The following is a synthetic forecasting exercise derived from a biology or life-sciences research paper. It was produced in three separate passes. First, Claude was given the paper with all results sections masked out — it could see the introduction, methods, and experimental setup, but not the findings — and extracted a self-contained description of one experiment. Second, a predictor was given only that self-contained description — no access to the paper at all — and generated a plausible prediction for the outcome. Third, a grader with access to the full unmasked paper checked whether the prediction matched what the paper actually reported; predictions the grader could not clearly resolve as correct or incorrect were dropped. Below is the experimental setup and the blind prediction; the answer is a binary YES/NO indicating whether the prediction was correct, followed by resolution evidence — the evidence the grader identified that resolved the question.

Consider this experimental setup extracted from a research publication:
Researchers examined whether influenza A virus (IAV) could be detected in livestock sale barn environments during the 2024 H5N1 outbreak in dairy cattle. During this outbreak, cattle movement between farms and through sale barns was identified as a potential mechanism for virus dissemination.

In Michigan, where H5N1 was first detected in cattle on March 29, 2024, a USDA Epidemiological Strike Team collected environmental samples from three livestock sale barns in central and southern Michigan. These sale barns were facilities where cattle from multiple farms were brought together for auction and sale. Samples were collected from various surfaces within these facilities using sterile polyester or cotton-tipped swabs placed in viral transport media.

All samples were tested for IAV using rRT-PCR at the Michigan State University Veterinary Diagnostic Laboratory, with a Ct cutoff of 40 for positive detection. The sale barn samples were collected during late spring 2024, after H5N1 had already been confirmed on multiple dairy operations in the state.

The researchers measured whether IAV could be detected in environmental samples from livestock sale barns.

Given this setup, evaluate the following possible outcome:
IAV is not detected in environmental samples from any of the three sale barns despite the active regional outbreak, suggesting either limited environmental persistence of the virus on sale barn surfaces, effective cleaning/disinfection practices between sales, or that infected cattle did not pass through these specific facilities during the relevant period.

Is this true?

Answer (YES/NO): YES